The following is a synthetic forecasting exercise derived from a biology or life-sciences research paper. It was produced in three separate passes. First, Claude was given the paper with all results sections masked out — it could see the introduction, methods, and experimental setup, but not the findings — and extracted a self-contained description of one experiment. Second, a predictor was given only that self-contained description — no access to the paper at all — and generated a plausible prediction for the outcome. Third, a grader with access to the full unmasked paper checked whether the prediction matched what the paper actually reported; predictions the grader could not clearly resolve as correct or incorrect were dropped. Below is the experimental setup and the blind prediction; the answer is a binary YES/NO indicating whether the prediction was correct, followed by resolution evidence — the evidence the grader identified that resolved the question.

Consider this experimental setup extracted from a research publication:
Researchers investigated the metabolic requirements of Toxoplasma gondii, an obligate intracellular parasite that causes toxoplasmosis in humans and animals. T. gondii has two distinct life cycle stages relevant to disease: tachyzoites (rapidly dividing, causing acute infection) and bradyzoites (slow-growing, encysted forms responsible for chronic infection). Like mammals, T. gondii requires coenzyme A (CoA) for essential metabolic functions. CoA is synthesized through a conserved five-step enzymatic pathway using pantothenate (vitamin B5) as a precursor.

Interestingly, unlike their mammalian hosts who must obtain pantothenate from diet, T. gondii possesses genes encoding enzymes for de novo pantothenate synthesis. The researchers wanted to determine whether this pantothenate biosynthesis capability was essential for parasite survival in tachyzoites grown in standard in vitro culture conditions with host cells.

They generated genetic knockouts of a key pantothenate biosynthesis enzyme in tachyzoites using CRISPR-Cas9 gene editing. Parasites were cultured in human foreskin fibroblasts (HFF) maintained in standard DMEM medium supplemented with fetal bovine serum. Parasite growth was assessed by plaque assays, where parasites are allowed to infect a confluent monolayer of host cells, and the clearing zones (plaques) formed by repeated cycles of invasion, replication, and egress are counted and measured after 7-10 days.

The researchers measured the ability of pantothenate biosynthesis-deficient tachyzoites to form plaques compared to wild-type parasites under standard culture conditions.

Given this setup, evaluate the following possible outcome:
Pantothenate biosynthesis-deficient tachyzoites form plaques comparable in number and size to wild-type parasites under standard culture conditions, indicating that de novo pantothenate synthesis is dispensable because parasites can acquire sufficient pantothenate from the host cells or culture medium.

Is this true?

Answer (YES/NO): YES